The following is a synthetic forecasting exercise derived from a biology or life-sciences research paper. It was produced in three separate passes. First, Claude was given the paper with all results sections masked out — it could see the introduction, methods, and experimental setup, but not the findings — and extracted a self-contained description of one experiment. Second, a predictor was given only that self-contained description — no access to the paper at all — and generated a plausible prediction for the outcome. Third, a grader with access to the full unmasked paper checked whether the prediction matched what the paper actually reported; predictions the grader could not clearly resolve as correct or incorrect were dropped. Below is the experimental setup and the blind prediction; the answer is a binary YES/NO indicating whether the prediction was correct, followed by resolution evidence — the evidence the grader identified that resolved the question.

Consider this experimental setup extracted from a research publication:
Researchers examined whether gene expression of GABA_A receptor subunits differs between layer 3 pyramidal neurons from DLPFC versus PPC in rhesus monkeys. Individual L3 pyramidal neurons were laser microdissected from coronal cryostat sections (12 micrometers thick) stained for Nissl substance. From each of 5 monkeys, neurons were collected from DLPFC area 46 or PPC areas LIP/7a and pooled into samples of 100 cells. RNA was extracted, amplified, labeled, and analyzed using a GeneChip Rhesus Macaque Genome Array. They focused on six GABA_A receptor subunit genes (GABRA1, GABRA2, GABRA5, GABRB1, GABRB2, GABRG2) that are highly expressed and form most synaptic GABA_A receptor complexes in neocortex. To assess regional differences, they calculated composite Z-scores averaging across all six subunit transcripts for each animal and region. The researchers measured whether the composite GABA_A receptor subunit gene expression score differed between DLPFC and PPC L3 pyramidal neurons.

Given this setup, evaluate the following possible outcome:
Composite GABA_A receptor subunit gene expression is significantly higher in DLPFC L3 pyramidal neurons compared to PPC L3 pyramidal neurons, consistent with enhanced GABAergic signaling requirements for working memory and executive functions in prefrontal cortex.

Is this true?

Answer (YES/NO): NO